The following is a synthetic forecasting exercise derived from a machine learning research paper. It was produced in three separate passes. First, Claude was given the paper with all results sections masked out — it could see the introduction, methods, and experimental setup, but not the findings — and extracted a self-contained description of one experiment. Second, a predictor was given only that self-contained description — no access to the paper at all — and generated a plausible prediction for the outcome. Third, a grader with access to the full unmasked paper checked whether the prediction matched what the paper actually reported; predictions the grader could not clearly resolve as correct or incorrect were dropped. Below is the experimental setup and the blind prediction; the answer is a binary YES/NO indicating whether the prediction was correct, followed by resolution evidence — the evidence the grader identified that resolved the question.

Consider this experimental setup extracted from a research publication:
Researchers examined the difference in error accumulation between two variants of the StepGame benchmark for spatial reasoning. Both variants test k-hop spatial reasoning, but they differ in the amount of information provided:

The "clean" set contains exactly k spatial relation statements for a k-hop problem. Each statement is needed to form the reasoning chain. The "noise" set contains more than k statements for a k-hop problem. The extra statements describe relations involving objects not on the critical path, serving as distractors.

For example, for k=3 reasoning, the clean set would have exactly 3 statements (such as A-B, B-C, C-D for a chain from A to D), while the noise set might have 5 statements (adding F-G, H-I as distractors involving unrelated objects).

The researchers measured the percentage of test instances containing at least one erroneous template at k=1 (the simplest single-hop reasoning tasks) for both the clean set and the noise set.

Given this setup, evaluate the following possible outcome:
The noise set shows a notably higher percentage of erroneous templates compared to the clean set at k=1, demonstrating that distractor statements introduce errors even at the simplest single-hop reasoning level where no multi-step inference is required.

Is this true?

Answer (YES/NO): YES